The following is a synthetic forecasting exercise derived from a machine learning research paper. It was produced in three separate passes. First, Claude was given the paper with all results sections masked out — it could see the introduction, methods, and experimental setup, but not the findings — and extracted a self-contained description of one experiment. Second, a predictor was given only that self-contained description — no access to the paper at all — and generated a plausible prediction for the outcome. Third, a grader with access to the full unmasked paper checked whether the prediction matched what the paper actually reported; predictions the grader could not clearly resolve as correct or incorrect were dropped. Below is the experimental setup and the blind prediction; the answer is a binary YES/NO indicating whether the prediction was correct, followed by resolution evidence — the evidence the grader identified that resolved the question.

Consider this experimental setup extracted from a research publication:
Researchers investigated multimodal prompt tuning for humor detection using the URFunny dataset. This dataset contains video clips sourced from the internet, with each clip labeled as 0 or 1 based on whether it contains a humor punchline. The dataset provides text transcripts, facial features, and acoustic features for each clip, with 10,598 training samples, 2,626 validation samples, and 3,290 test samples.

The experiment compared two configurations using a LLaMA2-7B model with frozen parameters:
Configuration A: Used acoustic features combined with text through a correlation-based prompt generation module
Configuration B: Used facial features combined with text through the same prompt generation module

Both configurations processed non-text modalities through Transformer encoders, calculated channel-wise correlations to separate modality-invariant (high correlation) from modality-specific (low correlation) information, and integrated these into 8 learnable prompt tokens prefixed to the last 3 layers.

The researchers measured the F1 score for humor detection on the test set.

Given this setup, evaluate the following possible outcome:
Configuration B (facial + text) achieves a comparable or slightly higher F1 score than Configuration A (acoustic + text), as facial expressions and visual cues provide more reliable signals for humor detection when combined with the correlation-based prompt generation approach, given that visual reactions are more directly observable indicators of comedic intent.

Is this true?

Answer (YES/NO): NO